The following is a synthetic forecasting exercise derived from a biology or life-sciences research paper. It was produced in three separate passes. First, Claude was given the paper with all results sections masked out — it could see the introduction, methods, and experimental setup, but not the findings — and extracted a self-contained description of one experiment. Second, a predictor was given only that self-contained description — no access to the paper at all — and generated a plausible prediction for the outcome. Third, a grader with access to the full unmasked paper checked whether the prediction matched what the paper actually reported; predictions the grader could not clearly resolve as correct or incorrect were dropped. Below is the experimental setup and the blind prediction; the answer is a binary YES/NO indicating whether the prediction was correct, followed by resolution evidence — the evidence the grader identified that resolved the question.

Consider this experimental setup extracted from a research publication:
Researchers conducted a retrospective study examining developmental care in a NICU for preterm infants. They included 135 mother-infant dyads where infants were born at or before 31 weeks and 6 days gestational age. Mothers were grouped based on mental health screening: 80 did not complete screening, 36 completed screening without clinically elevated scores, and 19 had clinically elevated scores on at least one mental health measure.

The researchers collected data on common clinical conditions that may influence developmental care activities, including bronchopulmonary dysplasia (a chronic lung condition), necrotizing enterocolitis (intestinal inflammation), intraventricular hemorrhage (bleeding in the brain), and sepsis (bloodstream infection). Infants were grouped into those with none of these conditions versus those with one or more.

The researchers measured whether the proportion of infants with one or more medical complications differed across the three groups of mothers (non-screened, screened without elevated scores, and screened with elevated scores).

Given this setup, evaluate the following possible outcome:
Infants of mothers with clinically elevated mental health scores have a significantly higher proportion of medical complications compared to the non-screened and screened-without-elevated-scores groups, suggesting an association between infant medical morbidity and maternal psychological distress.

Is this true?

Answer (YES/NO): NO